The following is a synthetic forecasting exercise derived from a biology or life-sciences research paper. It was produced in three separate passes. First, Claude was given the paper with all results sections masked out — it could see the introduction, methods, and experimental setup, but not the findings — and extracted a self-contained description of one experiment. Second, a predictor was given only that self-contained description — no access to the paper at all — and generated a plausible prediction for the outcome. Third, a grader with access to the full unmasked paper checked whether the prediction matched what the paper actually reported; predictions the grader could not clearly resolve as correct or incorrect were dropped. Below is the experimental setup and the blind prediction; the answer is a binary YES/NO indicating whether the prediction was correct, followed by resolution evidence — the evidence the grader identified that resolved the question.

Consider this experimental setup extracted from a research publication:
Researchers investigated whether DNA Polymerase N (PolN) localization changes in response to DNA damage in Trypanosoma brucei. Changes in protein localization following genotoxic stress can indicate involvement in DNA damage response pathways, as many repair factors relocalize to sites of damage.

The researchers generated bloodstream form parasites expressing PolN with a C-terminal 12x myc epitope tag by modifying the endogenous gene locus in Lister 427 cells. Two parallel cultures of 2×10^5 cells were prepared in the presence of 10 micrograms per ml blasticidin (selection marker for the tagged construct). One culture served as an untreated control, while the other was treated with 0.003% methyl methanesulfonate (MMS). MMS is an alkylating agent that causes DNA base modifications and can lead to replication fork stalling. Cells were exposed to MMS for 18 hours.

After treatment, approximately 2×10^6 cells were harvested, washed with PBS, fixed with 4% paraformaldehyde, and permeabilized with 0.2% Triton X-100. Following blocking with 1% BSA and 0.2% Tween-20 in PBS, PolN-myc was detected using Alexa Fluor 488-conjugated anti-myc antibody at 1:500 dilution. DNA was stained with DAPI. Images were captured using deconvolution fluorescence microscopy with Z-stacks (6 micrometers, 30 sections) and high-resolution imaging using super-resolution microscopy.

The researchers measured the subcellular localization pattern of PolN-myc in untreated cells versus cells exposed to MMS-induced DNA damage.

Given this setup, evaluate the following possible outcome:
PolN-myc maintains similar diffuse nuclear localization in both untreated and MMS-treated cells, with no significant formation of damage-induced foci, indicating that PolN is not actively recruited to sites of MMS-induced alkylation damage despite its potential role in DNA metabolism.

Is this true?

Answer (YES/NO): NO